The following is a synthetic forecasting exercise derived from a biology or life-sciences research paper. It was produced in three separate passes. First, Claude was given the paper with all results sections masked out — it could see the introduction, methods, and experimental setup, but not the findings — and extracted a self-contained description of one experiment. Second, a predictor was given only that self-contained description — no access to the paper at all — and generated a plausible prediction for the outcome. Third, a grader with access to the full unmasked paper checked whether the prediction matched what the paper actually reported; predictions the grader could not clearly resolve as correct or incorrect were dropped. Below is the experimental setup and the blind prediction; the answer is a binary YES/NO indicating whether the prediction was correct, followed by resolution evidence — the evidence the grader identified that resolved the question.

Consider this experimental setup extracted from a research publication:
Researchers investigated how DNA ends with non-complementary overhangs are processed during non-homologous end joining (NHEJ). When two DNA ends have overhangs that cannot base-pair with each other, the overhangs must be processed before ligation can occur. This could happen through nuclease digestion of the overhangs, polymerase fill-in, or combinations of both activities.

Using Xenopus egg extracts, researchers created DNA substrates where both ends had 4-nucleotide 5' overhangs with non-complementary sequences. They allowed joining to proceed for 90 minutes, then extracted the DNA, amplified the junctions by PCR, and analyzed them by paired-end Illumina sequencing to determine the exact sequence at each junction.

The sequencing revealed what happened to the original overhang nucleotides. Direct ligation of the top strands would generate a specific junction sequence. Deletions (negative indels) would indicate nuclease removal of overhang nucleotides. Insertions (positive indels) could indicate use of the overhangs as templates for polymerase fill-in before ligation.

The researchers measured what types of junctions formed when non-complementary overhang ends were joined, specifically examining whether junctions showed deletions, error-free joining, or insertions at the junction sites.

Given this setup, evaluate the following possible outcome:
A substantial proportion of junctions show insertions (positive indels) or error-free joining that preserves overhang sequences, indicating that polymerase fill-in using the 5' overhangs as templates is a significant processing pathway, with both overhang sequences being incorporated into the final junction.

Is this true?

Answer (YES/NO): YES